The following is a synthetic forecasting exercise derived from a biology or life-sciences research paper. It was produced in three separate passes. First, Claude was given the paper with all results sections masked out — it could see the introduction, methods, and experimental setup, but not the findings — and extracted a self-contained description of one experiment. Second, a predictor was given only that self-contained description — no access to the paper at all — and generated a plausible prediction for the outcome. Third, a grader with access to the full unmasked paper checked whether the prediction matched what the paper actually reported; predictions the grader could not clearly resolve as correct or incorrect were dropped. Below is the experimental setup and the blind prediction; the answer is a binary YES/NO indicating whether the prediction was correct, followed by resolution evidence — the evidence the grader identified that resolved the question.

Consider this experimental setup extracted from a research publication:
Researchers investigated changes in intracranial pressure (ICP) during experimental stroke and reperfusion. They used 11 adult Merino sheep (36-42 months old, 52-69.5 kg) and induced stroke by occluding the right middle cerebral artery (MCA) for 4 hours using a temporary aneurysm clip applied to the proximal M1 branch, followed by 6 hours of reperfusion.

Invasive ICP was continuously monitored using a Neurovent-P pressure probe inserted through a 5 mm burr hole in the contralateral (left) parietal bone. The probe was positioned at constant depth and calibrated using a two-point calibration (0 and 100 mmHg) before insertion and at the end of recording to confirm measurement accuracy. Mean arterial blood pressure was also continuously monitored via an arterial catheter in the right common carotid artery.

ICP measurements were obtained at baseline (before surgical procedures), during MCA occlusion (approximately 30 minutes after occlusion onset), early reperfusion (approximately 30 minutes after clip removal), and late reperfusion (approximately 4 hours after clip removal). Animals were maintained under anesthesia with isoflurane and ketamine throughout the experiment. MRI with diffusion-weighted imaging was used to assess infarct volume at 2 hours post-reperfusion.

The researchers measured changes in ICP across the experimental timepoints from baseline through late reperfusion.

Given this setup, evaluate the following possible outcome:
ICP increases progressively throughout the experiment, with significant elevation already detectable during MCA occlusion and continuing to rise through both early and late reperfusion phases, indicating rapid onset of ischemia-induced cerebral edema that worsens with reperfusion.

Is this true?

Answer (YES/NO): NO